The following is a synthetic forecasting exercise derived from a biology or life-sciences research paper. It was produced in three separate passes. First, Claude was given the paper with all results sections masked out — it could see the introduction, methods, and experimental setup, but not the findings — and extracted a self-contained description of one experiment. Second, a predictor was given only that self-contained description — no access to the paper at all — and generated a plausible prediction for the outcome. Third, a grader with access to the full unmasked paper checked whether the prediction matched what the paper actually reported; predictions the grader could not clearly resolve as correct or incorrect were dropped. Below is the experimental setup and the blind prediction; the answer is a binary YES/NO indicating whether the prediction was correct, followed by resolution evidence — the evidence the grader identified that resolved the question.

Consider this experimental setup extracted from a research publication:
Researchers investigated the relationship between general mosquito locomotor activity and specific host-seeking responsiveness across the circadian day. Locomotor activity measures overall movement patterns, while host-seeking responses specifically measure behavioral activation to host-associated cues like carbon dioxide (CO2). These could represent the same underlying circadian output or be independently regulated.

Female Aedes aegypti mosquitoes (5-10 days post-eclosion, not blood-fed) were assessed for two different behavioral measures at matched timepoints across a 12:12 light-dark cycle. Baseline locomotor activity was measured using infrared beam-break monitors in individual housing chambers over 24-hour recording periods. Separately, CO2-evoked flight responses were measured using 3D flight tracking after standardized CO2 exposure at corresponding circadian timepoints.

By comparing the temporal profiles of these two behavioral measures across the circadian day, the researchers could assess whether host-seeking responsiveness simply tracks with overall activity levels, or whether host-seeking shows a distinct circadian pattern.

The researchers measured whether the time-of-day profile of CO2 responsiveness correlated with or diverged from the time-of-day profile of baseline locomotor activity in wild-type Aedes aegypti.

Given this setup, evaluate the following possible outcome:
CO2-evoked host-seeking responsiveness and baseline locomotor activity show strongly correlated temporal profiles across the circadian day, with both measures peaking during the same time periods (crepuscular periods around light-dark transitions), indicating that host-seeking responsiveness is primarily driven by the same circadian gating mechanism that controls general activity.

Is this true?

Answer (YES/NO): NO